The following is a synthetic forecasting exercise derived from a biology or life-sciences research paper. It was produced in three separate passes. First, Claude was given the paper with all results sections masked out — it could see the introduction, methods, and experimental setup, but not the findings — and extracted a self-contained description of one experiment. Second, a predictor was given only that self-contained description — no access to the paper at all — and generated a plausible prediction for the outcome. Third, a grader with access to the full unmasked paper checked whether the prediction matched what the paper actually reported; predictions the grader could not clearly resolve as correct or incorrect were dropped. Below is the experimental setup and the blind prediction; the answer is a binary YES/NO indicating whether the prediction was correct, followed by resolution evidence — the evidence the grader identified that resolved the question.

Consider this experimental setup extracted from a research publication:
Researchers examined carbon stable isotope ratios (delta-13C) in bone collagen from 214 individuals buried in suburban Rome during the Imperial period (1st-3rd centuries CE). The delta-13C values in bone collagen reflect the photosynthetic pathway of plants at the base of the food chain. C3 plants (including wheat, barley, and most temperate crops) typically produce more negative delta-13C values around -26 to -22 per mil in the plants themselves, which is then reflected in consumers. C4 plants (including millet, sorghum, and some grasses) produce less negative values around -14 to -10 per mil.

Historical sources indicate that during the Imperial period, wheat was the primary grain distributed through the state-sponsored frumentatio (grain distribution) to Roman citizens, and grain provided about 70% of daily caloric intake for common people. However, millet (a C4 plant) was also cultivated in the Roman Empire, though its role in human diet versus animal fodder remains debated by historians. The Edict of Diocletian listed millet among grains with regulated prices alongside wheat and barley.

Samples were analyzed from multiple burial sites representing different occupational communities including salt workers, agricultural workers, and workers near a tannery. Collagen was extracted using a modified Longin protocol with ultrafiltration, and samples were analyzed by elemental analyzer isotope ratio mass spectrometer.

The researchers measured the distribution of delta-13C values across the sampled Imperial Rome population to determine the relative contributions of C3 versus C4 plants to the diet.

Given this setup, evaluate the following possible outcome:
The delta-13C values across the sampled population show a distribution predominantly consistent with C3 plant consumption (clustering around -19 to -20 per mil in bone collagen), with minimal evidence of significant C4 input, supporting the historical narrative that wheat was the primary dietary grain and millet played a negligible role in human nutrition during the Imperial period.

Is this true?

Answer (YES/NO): YES